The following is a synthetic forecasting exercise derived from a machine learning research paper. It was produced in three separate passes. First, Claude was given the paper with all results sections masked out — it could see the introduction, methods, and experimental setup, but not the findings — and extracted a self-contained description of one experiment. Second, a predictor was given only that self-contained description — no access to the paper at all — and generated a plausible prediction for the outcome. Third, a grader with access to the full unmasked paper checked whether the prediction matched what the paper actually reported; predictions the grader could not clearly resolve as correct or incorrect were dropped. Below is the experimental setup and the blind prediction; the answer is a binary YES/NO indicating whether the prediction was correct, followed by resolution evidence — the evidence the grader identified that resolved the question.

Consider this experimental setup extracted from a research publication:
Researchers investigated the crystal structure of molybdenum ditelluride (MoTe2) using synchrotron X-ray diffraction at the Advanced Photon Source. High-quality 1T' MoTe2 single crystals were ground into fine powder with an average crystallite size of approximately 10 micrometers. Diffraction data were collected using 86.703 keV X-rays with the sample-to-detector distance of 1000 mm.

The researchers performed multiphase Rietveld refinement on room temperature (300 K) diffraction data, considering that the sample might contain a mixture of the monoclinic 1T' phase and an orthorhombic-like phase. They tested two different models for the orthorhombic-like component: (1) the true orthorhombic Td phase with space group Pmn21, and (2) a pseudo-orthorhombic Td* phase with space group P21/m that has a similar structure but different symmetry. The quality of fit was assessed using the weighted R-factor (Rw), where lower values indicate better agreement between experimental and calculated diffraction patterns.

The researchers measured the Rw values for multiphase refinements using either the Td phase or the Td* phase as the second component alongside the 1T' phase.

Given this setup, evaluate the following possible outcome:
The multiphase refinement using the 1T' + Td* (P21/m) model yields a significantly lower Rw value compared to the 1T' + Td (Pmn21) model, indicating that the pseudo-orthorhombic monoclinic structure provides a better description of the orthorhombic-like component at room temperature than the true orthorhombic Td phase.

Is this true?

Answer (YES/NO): NO